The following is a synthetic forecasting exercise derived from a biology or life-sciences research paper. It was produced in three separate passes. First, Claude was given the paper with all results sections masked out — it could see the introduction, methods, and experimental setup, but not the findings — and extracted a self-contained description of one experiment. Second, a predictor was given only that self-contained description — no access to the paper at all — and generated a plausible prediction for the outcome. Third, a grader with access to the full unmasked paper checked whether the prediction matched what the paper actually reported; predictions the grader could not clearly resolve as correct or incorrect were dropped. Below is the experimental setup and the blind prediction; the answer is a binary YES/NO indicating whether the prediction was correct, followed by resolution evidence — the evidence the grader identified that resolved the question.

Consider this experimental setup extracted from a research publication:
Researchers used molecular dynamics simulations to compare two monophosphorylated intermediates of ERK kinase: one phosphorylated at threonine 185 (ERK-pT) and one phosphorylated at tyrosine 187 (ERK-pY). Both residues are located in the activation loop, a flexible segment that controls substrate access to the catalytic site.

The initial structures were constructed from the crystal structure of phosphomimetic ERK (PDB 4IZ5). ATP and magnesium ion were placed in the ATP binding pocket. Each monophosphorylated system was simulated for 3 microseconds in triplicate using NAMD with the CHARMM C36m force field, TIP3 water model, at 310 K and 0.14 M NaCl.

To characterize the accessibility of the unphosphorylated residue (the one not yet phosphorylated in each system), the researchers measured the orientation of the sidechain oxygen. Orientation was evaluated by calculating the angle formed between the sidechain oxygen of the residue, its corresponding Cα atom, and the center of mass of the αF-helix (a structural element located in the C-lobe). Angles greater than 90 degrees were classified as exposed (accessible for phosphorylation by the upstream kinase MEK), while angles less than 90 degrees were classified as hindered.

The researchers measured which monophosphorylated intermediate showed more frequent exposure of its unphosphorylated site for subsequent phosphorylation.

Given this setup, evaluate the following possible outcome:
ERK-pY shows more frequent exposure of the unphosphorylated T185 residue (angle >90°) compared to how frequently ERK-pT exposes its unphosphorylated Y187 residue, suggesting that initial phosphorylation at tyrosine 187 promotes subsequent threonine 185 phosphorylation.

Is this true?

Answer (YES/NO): YES